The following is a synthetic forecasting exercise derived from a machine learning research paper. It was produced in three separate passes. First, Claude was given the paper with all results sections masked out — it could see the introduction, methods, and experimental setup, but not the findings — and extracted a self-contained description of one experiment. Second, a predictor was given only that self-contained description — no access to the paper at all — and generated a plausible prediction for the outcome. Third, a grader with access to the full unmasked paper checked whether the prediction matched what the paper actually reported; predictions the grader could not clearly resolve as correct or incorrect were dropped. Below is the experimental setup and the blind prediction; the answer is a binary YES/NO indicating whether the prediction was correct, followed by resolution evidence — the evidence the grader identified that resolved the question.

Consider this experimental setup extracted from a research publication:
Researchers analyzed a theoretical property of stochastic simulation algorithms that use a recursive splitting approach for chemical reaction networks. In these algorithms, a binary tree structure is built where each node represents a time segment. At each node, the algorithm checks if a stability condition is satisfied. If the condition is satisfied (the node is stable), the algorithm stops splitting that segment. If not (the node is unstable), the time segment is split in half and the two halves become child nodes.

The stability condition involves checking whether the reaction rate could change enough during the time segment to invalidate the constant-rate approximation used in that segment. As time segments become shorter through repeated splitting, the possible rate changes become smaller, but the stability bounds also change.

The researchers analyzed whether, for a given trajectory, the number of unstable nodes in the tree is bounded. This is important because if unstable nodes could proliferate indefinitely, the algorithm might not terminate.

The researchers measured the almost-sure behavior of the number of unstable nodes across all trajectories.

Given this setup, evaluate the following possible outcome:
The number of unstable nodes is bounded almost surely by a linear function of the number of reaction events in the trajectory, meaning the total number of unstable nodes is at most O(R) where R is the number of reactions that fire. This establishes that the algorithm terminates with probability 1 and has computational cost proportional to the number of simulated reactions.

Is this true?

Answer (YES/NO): NO